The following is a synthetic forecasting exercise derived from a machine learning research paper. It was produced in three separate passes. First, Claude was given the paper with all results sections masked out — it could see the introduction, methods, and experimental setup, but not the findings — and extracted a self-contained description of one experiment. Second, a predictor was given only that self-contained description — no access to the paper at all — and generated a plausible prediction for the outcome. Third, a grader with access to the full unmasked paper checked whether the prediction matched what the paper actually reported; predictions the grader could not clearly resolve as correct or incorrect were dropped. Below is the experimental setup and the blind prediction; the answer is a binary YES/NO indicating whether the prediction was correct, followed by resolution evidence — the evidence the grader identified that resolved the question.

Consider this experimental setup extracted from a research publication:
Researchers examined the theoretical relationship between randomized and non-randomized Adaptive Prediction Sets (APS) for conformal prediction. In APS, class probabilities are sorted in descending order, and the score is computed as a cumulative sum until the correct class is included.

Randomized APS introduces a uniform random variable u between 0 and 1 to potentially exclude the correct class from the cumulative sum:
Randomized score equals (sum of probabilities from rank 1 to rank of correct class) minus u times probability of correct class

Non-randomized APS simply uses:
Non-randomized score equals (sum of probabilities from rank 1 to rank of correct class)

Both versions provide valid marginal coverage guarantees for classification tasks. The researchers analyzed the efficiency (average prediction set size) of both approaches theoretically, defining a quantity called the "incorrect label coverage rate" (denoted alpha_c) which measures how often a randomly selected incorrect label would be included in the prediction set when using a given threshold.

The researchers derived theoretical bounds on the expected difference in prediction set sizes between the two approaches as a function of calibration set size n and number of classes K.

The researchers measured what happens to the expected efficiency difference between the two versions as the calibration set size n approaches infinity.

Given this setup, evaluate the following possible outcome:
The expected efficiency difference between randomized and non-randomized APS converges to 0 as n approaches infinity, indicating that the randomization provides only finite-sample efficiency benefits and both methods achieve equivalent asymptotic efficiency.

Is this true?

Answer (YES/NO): NO